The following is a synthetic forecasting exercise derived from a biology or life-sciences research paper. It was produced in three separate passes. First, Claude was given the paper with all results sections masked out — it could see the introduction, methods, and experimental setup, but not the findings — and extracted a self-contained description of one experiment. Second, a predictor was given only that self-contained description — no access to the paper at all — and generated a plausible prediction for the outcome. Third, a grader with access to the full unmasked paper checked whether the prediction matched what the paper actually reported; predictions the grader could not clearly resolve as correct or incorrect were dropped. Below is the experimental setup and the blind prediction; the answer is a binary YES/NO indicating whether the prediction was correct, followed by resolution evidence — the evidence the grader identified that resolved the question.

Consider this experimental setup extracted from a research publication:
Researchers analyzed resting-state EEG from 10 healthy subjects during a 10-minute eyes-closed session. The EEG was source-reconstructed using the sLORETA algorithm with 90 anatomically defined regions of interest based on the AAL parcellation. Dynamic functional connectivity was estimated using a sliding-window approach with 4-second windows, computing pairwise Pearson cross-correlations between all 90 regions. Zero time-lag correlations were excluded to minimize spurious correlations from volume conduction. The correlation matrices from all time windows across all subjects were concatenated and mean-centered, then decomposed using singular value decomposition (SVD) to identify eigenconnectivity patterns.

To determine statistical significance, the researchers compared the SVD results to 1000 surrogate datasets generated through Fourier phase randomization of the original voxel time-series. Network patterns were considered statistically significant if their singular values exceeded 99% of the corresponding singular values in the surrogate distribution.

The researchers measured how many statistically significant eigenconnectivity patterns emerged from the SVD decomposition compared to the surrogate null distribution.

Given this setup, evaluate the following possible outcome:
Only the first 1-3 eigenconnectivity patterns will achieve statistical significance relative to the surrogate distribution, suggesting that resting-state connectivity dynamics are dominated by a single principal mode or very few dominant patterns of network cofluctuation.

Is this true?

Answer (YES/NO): NO